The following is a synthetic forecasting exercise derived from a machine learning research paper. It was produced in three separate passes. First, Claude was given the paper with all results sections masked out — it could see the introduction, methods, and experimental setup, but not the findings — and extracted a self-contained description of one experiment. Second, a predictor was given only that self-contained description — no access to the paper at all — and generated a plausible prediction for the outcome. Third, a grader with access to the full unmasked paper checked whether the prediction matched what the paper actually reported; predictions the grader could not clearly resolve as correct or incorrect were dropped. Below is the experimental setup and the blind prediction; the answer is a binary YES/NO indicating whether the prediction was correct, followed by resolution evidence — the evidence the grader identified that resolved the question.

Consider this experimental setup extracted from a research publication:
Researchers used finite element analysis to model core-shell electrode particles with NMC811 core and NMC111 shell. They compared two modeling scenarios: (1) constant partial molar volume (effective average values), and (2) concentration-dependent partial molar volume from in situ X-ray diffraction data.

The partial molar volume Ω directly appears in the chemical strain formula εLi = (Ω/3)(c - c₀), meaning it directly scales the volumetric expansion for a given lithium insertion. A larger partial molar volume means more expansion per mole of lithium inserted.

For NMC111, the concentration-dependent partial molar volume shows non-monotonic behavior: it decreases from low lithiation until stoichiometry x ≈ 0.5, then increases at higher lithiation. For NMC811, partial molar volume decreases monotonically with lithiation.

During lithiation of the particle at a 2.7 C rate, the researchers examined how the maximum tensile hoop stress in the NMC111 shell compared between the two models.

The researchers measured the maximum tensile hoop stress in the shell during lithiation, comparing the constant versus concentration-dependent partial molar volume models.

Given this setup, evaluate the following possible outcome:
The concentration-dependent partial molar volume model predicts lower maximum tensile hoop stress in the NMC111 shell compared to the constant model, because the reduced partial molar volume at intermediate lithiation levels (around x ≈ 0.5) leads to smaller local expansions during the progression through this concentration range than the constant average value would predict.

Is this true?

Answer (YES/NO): YES